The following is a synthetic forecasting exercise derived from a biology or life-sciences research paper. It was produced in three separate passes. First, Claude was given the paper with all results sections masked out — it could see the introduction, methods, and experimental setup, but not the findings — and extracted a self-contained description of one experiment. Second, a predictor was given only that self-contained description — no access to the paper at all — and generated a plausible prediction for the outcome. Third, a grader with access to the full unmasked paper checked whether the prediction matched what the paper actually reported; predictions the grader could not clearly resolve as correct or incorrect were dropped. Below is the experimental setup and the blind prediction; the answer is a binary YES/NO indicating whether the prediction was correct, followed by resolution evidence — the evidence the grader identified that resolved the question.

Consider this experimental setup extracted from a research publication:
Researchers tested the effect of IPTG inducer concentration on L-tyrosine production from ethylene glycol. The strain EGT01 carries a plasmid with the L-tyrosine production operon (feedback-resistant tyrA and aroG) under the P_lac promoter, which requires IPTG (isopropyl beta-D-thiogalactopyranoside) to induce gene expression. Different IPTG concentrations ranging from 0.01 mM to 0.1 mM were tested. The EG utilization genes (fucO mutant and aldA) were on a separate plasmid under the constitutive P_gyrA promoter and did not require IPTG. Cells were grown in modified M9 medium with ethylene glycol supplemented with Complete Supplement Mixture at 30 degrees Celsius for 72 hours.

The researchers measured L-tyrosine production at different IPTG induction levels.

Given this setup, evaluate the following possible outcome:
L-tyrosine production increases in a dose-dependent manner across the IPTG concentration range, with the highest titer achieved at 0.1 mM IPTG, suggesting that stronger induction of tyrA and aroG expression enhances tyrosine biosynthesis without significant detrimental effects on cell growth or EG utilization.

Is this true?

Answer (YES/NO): NO